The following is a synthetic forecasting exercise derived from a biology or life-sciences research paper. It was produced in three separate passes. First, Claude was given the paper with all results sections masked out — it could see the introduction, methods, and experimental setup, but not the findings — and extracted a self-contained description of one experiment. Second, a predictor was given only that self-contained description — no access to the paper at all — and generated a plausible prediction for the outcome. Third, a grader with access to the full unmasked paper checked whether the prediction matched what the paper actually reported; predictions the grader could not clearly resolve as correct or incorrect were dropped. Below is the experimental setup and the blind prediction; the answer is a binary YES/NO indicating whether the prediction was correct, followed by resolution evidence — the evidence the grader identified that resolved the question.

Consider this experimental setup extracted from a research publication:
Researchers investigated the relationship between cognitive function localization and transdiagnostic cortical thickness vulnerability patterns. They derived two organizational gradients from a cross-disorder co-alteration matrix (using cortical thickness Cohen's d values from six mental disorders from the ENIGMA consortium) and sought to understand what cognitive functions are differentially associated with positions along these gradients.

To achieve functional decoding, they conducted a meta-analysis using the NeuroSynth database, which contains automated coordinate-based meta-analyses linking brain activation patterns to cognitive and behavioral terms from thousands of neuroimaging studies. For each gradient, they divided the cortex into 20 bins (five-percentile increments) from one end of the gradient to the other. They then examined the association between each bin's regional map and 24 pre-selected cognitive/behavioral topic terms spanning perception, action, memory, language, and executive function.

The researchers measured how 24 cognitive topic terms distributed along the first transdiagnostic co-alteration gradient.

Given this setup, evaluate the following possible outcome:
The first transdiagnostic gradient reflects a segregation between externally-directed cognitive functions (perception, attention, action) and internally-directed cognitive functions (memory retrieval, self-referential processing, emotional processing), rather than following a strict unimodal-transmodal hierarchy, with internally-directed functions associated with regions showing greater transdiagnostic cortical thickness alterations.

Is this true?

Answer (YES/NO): NO